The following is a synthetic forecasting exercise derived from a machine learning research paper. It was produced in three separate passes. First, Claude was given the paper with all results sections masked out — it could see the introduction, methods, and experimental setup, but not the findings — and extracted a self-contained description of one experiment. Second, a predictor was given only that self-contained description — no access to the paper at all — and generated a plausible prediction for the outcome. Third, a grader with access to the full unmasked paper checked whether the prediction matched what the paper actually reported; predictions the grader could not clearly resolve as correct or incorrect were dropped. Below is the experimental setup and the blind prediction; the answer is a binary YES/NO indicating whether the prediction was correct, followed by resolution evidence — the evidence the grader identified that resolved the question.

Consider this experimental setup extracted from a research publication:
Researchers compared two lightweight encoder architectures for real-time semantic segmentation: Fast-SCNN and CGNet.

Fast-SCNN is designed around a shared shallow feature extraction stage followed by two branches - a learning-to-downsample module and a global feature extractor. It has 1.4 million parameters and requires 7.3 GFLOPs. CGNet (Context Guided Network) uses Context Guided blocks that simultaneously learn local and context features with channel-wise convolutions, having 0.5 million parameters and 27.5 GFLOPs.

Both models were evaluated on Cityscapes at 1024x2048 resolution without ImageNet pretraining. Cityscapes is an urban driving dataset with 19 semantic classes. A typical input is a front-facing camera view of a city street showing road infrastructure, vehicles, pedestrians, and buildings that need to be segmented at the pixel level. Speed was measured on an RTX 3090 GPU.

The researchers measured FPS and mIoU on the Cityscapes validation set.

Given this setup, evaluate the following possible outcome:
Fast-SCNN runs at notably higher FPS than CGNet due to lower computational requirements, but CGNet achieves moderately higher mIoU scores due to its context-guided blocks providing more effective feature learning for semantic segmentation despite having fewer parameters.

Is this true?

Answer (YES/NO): NO